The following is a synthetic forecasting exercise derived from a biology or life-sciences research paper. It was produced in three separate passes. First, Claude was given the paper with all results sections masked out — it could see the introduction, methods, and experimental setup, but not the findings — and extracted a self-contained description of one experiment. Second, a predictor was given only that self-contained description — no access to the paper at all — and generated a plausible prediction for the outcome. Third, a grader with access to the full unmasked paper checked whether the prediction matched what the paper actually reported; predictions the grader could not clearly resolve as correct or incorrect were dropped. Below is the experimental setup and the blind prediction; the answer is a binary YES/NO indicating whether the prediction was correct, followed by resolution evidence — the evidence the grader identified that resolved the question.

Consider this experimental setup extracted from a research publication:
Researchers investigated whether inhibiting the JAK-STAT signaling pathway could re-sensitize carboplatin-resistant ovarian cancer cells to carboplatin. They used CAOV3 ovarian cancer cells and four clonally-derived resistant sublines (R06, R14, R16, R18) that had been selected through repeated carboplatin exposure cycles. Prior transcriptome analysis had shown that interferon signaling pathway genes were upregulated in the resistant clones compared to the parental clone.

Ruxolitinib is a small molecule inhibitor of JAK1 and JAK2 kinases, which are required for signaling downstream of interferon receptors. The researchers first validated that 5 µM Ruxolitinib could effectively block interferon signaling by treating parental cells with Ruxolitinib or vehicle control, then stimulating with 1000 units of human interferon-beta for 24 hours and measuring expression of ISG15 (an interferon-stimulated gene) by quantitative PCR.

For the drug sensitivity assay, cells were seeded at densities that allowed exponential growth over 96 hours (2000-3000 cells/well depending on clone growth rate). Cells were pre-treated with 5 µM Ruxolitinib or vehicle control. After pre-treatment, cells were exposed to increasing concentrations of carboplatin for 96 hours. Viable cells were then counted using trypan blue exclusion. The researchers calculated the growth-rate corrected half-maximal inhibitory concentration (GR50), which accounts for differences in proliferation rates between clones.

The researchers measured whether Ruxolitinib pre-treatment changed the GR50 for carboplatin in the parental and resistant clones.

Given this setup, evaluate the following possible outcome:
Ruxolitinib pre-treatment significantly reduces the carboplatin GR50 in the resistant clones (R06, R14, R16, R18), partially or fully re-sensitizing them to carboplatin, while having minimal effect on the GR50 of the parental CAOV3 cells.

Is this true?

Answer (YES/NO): NO